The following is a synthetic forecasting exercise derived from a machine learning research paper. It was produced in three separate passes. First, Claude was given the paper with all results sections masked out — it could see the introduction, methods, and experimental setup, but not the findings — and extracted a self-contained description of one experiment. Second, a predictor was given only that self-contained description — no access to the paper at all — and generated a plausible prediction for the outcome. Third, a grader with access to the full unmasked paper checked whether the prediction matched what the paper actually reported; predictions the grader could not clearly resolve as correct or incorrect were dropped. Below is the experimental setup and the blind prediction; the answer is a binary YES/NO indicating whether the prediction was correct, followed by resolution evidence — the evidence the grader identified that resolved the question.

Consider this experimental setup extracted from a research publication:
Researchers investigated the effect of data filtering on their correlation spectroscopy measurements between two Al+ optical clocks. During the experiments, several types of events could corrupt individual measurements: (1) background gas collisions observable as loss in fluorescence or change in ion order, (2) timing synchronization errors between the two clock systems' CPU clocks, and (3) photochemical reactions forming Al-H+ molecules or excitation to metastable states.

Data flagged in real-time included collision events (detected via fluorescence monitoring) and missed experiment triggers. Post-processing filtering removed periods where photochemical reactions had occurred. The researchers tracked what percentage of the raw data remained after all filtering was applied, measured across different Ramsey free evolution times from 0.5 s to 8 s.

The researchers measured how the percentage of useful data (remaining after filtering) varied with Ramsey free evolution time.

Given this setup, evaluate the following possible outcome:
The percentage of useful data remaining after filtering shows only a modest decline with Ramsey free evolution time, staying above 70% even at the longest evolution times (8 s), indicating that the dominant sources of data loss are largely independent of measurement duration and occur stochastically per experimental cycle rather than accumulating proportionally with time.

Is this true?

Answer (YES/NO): NO